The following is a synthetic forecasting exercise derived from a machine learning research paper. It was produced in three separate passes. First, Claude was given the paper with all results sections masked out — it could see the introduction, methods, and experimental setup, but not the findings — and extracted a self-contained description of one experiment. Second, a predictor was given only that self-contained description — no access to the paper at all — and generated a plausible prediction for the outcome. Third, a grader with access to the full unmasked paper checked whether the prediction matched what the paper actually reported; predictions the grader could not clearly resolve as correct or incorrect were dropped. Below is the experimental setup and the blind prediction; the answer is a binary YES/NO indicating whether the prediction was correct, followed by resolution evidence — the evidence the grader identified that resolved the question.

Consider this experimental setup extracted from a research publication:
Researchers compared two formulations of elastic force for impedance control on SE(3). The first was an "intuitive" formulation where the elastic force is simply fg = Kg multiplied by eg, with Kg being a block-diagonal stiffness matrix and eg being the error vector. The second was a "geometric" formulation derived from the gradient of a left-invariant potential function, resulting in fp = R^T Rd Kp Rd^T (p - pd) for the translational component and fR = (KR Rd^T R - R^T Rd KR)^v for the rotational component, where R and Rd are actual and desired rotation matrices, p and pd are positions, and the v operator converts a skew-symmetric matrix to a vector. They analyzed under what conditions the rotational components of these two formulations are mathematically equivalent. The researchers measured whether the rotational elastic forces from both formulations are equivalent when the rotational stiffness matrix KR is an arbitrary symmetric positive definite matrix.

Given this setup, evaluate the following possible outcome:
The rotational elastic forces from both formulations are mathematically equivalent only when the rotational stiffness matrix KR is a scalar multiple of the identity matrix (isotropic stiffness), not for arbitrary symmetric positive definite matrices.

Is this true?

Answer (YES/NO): YES